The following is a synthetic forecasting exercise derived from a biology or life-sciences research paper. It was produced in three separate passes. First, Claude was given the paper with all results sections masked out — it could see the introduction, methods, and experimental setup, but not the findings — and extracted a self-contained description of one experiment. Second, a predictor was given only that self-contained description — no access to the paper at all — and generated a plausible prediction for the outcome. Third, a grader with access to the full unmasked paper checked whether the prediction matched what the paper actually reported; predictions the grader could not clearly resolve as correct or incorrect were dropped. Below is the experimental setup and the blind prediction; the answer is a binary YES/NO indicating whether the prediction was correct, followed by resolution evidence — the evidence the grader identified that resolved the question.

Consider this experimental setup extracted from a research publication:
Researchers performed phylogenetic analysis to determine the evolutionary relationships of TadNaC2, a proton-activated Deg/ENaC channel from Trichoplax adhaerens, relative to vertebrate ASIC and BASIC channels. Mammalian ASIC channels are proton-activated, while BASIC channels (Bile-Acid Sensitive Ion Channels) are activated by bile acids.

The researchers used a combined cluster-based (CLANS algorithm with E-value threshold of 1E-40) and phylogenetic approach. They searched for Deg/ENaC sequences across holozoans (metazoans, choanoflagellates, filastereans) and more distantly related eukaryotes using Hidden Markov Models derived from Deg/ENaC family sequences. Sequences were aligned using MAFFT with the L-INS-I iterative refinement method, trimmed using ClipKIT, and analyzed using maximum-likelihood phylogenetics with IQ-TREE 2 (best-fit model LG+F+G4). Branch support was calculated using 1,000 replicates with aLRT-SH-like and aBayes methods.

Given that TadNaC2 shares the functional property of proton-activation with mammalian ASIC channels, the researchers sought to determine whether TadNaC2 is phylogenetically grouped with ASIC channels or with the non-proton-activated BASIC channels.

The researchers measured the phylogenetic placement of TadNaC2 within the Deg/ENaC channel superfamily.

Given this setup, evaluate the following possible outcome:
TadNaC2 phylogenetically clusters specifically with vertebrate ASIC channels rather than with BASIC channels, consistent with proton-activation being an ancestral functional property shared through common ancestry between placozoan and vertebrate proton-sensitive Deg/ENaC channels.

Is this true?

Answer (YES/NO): NO